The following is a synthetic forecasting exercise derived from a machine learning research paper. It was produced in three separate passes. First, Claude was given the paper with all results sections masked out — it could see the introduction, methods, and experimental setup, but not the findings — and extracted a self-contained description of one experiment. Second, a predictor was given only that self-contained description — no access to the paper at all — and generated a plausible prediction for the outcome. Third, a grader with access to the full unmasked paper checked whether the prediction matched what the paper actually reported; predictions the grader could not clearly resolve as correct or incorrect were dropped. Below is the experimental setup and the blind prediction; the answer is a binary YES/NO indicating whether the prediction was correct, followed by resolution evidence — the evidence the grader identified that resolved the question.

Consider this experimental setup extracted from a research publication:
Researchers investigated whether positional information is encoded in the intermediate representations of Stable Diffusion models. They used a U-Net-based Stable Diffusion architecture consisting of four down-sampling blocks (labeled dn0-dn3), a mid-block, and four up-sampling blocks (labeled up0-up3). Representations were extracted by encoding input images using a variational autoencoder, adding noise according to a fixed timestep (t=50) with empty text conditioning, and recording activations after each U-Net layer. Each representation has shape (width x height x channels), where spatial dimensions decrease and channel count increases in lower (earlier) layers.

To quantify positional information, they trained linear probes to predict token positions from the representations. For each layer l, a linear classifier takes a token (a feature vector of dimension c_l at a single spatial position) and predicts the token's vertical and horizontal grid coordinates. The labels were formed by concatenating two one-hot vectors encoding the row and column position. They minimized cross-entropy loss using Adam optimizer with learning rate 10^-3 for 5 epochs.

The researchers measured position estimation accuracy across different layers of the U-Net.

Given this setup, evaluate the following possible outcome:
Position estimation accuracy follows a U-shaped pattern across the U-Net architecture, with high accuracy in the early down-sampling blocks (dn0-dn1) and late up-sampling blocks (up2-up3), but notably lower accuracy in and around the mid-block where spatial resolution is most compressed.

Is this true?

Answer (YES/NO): NO